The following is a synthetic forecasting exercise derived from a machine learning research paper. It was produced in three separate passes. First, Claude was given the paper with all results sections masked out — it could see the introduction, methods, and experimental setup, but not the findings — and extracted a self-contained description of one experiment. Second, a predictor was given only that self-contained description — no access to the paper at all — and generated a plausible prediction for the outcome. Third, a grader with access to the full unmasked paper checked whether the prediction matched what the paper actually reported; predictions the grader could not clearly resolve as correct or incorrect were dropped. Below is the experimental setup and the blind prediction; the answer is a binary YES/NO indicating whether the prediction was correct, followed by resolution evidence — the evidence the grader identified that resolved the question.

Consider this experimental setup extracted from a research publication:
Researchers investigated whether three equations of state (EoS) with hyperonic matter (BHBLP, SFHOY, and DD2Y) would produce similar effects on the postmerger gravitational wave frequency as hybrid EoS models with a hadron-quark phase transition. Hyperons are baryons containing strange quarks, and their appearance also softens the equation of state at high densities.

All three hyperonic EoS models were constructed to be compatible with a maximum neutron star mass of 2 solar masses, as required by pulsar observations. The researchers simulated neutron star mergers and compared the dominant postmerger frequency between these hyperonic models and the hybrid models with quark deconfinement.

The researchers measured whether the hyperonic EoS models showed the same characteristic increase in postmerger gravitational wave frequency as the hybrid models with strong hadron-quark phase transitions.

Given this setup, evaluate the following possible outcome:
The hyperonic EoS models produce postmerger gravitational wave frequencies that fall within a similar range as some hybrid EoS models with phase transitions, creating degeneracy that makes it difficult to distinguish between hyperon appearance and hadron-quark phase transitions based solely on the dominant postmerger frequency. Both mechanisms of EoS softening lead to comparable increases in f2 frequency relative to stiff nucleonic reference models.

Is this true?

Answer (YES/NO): NO